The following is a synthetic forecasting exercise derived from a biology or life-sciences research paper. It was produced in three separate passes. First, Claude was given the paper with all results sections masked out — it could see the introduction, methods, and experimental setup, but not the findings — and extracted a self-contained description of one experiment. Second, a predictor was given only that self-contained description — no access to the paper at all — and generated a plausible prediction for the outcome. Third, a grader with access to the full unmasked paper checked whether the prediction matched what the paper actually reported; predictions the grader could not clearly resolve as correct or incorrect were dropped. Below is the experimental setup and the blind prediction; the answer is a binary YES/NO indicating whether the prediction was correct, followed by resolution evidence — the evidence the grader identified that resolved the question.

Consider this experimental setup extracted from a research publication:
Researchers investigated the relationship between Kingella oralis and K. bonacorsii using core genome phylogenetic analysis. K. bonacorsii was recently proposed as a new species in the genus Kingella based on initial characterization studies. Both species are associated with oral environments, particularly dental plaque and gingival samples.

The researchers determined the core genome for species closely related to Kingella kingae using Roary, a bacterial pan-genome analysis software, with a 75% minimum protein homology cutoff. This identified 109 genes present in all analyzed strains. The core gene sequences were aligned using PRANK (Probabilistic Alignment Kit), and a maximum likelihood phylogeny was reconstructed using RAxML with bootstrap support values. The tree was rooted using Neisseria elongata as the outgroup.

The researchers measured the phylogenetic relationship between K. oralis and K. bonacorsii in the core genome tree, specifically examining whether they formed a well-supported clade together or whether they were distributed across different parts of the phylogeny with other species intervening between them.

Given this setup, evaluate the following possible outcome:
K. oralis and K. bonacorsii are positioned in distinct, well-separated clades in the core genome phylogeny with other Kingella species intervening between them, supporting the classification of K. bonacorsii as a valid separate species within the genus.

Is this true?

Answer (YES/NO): NO